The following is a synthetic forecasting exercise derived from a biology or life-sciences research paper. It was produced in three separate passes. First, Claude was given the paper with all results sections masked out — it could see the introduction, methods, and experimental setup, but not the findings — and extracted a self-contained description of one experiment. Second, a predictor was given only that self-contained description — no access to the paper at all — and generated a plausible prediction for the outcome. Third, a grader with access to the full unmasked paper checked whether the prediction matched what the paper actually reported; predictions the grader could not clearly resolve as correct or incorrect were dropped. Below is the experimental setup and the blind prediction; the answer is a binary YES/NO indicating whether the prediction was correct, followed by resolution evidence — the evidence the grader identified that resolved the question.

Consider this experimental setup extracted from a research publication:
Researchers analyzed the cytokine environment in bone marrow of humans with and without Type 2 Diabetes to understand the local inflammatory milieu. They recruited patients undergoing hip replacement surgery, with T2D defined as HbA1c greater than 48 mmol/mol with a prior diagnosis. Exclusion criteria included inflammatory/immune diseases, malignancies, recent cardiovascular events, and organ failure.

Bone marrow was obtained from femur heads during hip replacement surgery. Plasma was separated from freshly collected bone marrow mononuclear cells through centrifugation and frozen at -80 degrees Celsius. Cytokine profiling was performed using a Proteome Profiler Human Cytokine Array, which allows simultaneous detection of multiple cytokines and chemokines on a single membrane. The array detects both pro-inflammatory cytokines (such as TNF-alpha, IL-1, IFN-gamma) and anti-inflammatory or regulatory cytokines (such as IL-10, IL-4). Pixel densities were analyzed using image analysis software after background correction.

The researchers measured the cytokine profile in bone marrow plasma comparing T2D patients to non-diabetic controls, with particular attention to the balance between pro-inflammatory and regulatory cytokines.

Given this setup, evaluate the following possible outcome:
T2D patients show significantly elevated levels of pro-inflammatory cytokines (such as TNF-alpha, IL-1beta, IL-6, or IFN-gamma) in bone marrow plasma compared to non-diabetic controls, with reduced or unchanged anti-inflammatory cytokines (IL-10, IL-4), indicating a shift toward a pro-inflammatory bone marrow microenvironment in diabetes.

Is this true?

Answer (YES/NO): NO